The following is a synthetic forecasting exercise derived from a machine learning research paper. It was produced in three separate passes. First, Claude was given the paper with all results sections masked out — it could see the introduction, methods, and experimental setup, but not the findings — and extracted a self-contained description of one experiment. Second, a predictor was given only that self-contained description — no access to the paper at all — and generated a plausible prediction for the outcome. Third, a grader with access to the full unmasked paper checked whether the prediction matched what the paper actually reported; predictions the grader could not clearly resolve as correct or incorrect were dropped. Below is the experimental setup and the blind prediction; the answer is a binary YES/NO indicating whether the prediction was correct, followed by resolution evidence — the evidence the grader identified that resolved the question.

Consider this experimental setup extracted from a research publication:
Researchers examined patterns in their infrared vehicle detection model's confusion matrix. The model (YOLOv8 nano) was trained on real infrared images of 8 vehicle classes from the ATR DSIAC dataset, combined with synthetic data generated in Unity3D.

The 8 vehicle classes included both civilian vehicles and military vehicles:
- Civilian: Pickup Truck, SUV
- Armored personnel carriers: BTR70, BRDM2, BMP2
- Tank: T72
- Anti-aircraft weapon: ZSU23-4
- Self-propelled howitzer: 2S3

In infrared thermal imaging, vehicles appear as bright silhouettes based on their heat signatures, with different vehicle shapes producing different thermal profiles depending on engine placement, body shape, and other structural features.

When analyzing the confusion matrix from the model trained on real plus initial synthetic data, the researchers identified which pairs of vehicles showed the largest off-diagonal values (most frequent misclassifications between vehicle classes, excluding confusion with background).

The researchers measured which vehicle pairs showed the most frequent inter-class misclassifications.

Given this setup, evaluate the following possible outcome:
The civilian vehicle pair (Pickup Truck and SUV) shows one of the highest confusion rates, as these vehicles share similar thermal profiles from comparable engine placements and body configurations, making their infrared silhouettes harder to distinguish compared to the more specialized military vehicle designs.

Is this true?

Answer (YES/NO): NO